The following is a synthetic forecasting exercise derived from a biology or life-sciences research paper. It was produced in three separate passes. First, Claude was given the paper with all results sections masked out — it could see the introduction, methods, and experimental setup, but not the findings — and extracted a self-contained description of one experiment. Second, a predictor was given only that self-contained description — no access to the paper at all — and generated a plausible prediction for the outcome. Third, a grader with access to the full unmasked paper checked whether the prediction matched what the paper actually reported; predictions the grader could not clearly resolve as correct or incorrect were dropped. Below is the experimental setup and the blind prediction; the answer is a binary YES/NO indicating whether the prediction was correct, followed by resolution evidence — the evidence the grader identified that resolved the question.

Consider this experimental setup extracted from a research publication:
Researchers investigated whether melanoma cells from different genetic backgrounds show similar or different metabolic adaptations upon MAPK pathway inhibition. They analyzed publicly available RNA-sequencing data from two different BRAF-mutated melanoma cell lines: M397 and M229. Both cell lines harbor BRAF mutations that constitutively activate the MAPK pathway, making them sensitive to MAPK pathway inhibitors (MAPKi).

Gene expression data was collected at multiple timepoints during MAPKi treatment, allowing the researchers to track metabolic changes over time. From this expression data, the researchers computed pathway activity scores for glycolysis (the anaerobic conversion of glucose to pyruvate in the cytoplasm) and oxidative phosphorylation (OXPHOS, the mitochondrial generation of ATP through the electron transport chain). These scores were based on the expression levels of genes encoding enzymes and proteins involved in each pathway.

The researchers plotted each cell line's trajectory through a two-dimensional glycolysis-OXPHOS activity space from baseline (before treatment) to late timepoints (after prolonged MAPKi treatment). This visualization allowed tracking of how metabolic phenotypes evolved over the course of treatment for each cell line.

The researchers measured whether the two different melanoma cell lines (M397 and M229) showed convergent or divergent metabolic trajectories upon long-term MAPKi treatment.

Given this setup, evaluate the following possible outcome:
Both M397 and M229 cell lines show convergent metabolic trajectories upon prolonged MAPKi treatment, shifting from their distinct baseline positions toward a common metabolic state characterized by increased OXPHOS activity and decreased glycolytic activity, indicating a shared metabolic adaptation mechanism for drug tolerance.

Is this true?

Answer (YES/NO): NO